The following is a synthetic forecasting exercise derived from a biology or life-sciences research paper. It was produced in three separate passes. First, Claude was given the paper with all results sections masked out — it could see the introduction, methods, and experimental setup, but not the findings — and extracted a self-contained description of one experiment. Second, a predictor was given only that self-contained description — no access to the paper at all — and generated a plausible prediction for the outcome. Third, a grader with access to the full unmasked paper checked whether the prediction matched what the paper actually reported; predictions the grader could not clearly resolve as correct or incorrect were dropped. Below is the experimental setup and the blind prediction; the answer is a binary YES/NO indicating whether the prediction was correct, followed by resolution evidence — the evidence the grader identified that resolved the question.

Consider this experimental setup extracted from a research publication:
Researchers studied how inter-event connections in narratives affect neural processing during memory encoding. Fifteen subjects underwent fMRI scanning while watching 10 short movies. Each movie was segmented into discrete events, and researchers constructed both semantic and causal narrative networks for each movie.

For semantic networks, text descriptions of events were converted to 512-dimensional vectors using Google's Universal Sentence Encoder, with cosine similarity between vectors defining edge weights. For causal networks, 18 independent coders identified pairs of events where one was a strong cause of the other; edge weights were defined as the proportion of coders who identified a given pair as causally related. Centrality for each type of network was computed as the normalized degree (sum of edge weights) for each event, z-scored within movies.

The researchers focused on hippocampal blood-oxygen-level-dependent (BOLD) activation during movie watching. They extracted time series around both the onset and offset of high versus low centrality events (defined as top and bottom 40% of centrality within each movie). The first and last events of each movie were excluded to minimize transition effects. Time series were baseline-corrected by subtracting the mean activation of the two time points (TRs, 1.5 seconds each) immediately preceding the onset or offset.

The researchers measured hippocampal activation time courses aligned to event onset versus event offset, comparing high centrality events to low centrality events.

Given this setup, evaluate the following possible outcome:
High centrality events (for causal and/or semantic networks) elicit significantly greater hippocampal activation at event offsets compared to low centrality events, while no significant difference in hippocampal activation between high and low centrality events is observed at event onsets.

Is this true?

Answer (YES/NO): YES